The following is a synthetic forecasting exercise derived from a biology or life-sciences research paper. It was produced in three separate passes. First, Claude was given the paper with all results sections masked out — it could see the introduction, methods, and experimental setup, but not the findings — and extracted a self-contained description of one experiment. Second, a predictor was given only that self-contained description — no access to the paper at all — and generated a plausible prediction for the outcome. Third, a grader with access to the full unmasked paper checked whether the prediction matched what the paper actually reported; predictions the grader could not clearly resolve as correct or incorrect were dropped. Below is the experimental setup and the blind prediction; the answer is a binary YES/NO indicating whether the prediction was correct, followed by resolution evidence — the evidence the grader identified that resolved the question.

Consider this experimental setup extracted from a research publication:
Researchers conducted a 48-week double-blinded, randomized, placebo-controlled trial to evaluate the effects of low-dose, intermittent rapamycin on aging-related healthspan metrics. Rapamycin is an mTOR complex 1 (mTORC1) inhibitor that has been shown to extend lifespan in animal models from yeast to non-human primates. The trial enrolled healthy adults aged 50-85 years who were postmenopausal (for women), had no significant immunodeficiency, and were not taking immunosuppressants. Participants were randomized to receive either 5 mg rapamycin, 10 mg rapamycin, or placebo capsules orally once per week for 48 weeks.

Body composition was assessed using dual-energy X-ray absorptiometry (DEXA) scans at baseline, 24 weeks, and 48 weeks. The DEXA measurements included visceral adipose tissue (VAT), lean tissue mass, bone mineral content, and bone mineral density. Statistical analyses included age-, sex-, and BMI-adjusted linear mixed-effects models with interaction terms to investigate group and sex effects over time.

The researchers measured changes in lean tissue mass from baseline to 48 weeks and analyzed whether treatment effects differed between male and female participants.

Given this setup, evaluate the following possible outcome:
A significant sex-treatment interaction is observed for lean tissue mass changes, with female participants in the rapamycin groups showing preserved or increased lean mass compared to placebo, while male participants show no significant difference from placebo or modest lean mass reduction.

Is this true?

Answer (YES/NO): NO